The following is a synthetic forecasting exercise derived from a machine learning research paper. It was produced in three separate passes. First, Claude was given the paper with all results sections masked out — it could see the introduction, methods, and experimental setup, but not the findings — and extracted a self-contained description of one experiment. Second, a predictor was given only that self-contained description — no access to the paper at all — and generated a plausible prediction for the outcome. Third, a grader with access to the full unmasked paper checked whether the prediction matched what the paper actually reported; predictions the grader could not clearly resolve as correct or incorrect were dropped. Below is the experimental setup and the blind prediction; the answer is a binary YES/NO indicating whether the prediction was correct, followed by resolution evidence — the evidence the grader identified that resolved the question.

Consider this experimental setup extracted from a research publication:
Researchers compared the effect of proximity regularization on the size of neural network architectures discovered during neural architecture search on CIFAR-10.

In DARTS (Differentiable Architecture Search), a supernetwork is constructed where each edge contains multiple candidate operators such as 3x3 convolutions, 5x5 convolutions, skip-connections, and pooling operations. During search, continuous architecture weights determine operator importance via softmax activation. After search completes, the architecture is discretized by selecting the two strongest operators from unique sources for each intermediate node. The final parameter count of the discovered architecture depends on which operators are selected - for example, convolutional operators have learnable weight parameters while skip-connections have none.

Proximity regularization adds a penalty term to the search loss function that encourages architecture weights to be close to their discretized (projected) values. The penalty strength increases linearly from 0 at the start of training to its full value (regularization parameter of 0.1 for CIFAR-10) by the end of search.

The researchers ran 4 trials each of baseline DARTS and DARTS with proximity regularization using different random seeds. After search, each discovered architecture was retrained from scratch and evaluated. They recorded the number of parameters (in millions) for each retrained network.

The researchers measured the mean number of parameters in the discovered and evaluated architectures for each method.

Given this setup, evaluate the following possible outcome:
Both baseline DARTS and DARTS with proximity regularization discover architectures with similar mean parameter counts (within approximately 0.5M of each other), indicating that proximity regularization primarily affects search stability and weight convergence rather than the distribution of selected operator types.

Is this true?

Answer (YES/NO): NO